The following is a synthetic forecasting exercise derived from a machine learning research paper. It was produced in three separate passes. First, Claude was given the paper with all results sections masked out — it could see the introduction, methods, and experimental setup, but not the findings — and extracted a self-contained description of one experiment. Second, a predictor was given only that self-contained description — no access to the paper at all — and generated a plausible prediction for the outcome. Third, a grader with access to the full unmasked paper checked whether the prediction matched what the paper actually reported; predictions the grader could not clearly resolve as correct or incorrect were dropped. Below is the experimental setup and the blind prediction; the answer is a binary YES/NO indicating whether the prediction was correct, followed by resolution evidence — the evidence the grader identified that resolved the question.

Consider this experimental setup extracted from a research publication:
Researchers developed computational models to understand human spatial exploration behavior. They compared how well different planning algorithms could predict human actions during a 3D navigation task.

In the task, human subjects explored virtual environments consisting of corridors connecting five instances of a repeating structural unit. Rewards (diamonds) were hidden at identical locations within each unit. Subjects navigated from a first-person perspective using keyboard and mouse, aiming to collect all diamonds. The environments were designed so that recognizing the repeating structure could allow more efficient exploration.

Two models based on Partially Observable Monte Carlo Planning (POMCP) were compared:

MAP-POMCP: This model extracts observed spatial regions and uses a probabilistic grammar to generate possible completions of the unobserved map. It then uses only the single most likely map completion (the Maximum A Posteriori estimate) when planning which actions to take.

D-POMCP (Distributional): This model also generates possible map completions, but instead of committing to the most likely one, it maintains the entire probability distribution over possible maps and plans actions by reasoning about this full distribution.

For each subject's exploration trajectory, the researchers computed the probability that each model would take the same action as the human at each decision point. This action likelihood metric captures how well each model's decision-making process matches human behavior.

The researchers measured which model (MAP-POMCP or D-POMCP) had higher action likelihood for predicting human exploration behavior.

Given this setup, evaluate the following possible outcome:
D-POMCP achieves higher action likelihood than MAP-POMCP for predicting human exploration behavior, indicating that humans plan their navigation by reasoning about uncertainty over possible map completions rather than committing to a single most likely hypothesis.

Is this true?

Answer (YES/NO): YES